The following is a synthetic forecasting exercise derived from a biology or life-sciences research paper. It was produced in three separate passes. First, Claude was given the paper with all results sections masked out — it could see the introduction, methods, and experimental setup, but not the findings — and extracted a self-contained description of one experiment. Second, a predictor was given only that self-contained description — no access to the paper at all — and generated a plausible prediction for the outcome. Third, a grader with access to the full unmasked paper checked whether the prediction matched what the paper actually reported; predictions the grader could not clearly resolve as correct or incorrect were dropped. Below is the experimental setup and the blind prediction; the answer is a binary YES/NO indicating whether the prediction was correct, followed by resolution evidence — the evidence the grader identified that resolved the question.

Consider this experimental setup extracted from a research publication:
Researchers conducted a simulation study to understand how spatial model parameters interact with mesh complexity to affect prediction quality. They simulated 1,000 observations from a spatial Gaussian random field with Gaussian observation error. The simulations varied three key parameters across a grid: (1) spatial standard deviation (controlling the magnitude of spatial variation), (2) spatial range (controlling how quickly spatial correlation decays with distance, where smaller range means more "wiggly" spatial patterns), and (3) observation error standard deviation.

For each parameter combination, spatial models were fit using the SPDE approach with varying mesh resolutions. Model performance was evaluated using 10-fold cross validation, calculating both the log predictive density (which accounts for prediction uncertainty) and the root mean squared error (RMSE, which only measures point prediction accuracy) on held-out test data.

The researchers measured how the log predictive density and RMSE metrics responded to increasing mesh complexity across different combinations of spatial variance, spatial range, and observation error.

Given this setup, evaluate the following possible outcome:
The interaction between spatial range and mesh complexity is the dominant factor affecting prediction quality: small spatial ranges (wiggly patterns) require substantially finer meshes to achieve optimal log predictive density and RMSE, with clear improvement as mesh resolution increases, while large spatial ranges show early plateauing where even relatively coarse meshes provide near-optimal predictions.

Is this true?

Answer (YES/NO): NO